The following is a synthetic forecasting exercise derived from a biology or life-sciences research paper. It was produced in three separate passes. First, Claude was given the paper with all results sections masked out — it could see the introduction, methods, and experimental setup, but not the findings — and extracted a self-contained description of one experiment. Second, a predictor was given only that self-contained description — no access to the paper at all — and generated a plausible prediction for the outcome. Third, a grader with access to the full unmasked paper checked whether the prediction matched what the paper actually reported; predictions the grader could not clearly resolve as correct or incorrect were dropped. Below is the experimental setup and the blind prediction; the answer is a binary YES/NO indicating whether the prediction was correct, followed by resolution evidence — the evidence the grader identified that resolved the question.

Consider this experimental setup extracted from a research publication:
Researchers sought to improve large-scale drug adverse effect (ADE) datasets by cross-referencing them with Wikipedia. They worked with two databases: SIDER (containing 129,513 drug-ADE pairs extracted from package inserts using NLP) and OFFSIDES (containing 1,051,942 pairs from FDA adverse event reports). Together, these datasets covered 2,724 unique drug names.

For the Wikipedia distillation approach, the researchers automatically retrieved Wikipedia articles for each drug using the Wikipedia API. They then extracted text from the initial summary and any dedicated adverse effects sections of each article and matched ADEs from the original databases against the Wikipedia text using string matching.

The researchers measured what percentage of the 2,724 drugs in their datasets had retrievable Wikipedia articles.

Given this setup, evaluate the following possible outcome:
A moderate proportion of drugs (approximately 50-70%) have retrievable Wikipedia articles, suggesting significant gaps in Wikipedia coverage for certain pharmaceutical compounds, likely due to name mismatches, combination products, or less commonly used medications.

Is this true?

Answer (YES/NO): NO